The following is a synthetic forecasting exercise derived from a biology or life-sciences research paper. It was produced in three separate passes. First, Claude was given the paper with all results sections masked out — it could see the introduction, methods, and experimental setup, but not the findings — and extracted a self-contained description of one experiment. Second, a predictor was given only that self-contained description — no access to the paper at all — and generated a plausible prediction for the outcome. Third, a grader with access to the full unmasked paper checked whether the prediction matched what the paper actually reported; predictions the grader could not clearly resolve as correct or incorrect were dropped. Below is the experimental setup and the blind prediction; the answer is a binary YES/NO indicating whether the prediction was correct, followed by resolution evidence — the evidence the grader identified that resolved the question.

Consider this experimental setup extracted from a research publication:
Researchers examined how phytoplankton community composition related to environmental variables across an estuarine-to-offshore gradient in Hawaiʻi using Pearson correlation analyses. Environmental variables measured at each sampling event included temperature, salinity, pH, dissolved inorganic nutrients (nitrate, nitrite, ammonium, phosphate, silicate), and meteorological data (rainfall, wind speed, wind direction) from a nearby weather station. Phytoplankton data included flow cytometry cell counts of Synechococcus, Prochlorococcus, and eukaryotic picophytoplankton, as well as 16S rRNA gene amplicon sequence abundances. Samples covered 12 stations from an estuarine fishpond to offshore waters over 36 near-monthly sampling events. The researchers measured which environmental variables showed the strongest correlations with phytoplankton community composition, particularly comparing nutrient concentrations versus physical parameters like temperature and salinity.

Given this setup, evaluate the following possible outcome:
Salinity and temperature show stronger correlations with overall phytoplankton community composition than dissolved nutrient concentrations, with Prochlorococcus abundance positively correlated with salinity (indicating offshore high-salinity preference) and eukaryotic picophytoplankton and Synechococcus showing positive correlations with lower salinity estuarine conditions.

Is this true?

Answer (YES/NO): NO